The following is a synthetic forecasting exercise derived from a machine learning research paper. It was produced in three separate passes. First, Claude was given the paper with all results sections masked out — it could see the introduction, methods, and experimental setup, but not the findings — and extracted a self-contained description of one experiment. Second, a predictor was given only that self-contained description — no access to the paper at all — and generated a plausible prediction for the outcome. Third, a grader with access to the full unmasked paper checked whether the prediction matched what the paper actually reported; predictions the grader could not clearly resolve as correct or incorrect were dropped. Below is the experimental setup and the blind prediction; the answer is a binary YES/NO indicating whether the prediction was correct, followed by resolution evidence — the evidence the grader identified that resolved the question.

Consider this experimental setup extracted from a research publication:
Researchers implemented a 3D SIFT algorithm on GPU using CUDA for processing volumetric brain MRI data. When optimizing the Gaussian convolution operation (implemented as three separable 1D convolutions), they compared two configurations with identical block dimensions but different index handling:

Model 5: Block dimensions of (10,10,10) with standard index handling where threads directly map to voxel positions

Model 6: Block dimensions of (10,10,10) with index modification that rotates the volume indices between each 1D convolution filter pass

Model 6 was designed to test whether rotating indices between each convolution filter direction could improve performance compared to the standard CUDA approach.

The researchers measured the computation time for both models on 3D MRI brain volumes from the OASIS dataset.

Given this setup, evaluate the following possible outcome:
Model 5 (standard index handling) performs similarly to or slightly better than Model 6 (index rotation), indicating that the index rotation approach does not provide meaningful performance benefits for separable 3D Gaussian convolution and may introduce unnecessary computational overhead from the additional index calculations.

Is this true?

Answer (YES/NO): YES